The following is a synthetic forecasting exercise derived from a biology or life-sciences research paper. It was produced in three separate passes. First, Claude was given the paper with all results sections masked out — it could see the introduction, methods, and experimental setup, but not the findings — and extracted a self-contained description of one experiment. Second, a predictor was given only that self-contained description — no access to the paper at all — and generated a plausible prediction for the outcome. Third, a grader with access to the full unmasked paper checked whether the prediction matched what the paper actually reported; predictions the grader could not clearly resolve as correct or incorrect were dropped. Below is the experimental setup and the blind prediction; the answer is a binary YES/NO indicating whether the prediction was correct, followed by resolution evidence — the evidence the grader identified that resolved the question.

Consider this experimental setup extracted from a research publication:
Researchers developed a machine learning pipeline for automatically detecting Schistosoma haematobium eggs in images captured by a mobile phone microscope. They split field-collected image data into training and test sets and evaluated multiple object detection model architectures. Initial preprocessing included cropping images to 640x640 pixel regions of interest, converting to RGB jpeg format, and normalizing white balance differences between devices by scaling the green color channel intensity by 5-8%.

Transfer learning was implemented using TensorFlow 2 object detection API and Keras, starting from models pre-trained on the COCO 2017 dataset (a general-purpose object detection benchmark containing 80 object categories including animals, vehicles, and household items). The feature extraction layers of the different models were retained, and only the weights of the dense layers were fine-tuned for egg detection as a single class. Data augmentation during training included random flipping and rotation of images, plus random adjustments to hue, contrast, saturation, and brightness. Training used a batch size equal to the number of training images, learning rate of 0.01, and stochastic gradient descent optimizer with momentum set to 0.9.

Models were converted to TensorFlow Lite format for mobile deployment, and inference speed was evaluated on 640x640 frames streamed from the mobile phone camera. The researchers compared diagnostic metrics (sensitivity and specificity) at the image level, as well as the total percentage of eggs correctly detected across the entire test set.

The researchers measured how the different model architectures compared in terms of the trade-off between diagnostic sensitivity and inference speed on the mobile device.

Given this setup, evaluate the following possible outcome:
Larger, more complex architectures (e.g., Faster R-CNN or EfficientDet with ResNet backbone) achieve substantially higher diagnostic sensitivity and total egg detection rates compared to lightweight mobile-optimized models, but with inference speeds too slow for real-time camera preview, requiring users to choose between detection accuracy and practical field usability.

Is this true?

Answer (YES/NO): NO